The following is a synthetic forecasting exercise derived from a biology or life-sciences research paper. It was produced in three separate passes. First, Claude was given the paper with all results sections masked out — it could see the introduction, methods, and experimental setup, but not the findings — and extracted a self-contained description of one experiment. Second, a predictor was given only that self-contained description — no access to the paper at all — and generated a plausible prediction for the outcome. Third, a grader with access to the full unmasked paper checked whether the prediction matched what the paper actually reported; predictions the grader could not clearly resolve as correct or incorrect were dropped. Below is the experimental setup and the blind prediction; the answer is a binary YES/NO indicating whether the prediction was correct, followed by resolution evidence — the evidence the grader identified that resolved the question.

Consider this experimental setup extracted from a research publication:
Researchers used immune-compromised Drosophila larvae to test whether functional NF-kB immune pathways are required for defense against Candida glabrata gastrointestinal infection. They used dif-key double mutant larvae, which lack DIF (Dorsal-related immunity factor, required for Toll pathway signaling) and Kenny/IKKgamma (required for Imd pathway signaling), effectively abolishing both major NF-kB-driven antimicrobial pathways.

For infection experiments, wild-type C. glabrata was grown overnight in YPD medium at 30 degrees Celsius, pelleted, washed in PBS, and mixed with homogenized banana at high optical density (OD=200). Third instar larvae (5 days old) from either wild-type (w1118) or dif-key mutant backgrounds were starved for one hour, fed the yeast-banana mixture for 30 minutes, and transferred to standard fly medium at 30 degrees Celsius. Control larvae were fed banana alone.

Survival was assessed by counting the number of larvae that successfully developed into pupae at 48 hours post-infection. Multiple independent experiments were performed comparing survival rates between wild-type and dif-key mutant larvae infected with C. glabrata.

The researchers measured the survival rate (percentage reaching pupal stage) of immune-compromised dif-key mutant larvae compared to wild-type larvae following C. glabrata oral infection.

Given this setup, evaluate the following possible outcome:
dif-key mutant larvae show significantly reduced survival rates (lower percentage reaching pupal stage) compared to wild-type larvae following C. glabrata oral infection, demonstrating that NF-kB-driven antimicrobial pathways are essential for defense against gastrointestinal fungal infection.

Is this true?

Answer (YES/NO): NO